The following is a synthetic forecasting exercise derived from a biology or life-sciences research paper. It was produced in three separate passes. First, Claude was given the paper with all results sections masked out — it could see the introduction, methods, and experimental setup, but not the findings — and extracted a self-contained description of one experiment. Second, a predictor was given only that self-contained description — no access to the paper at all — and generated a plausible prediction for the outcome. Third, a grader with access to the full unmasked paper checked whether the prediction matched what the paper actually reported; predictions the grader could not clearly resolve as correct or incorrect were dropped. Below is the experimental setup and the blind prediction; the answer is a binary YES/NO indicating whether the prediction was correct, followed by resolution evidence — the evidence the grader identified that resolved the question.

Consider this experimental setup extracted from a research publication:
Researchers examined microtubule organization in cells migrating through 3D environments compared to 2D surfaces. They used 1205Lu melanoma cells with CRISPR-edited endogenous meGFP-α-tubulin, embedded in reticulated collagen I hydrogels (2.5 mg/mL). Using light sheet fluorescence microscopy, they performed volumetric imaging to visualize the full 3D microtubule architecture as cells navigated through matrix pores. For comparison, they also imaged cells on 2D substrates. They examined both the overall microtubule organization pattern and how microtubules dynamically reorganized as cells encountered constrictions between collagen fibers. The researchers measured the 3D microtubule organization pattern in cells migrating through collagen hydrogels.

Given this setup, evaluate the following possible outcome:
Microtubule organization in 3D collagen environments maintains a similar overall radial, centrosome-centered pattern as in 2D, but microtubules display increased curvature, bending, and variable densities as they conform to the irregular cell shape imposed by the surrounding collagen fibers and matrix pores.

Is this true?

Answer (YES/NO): NO